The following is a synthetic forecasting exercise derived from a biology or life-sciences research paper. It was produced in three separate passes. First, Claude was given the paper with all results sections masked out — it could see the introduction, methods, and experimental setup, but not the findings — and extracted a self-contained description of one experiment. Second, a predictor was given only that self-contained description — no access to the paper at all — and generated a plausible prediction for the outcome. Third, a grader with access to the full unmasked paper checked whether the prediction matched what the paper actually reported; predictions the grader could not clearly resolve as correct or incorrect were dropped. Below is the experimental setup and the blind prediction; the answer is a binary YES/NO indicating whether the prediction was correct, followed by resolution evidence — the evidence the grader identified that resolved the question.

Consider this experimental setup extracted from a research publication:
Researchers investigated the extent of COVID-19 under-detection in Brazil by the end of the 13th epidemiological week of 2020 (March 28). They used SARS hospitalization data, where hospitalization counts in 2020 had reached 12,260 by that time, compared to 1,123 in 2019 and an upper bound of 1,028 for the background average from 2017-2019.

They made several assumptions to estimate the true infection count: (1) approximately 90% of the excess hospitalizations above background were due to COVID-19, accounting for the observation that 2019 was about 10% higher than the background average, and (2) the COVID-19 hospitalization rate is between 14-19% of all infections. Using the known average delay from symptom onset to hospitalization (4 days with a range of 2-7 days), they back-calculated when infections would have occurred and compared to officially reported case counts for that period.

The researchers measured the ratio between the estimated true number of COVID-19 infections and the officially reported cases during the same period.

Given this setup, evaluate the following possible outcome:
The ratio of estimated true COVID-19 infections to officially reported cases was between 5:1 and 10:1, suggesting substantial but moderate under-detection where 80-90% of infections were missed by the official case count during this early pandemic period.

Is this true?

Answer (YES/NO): NO